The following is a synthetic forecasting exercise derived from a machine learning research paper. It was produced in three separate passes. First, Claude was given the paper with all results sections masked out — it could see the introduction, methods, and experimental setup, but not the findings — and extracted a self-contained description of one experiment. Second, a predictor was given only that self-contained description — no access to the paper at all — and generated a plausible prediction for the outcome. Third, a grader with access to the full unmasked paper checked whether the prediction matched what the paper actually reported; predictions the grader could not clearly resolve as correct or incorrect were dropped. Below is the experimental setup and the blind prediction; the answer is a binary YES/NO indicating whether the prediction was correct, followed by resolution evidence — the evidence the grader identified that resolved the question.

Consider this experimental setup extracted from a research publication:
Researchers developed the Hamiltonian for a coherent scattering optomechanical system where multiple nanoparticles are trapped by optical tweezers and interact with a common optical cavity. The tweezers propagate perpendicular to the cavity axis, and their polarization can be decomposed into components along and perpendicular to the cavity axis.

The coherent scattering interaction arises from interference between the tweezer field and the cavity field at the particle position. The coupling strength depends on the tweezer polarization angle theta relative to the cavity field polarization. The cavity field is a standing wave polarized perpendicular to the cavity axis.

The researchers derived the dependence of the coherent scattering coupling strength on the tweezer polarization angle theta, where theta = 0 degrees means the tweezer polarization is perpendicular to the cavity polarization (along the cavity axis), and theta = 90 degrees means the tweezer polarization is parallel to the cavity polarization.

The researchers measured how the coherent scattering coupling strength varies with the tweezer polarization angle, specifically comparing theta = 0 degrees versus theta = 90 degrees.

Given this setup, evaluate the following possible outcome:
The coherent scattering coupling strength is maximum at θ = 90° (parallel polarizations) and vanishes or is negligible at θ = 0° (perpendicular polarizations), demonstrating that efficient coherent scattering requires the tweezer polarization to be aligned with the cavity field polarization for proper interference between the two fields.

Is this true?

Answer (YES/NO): YES